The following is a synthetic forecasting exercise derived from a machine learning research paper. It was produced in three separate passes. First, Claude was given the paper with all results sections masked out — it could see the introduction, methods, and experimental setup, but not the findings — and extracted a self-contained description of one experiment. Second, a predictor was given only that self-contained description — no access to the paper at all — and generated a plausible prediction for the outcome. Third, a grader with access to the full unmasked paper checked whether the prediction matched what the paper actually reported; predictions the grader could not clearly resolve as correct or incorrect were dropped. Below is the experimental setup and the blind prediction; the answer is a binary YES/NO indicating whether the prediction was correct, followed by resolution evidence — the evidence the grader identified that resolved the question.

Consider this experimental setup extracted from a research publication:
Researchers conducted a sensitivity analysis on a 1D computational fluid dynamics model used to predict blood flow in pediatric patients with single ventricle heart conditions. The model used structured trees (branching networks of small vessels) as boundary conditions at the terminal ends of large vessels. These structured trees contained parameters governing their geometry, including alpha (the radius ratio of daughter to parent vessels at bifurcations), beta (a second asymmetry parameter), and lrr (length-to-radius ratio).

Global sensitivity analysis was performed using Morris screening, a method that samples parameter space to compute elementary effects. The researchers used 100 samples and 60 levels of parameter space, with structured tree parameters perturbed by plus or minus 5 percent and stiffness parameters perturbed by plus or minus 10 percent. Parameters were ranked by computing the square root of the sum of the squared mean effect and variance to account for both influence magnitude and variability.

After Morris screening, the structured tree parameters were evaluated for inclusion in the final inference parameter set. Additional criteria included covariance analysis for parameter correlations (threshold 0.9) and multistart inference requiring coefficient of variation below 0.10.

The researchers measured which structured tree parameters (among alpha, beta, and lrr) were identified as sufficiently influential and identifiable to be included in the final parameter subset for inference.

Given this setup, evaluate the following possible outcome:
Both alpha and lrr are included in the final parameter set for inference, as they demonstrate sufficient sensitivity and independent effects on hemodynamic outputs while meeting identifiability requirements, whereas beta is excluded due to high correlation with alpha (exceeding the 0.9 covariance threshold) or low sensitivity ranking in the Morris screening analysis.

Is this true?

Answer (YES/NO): NO